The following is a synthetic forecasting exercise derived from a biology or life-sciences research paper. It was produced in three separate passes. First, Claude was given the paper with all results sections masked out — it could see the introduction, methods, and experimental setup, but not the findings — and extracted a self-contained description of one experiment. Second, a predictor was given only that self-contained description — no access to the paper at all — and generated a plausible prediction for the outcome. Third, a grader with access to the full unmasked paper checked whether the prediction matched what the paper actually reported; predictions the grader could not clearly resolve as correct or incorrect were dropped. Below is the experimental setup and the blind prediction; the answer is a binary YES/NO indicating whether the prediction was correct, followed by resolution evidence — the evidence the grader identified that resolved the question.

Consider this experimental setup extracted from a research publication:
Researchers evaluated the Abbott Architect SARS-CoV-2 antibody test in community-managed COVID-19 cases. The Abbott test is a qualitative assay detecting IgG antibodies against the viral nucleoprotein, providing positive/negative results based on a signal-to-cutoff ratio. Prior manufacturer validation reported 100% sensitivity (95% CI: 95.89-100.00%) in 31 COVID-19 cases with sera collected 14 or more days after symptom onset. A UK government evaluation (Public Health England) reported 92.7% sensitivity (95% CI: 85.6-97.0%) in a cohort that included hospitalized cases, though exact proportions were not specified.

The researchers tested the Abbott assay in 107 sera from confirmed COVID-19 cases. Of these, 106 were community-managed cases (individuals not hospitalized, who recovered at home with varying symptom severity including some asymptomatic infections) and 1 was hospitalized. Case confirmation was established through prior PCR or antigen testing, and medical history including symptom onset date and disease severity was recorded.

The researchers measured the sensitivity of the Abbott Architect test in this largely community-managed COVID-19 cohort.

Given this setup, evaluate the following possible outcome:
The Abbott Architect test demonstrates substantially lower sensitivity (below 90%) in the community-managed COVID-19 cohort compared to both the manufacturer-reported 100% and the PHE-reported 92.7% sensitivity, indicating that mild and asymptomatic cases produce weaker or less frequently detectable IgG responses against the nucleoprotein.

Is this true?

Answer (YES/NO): YES